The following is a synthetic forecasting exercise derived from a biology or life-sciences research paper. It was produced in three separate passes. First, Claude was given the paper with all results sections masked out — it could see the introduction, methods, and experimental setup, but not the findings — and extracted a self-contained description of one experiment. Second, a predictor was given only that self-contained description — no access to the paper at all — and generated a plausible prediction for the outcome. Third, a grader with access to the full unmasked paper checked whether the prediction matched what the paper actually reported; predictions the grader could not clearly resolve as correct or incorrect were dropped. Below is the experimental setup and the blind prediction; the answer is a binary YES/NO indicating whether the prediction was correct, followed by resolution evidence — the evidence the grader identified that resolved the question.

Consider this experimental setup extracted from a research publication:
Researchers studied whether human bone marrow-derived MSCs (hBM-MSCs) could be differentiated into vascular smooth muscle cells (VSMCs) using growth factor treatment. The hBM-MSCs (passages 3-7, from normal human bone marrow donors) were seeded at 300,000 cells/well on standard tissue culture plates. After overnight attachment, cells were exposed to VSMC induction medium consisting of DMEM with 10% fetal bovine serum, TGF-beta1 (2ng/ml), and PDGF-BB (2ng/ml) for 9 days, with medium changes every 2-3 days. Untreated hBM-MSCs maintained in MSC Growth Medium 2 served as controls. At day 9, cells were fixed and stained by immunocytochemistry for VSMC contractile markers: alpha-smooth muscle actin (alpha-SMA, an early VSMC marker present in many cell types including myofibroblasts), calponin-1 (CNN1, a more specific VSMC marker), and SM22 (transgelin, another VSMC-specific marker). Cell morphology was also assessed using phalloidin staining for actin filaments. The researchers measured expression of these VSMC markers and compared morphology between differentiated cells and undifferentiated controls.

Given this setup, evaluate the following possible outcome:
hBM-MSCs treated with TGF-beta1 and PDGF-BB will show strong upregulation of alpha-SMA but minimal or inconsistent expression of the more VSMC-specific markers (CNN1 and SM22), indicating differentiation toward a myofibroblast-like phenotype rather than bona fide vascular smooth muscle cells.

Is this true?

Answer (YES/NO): NO